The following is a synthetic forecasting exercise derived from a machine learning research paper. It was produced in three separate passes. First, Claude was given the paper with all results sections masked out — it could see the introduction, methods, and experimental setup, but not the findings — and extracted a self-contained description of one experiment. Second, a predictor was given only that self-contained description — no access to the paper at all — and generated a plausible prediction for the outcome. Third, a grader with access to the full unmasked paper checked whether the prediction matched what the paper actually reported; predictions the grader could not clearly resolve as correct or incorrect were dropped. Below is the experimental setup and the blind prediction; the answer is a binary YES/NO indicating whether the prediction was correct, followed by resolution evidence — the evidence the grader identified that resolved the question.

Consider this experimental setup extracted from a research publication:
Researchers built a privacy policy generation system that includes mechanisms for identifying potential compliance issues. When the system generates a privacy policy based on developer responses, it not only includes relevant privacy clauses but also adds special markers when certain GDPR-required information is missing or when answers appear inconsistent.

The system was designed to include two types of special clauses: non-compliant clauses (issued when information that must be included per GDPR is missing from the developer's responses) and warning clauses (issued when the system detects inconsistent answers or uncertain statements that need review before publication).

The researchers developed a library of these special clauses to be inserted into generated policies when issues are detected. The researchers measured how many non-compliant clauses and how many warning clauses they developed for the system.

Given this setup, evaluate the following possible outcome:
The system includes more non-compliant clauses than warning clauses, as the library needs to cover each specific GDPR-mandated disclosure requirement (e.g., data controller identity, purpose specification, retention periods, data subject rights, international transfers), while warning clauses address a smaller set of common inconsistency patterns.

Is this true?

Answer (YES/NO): YES